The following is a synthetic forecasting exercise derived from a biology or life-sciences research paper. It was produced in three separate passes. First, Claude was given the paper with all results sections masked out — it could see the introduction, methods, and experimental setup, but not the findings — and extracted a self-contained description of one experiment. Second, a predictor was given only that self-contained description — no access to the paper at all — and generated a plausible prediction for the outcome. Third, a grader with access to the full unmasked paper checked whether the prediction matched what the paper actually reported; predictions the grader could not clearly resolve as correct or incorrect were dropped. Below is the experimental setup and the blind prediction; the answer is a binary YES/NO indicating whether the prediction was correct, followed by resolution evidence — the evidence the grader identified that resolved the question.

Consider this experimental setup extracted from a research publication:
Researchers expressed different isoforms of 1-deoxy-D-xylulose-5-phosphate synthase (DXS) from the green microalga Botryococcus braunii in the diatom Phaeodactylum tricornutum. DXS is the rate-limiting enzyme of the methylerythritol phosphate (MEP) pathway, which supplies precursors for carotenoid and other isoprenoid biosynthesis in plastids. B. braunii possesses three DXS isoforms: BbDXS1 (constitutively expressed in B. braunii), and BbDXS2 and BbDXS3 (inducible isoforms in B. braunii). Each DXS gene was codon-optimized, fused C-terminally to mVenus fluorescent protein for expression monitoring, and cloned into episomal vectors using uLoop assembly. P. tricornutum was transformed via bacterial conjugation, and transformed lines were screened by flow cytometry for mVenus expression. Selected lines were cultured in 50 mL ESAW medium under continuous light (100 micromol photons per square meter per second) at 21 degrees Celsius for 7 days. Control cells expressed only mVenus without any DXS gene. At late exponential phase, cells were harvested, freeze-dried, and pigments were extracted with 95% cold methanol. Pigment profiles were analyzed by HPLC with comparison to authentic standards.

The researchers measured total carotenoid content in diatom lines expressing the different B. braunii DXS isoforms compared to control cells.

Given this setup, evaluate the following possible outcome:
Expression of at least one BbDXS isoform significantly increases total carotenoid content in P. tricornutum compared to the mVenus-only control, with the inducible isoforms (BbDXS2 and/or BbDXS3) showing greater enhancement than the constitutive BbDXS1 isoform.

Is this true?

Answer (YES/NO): NO